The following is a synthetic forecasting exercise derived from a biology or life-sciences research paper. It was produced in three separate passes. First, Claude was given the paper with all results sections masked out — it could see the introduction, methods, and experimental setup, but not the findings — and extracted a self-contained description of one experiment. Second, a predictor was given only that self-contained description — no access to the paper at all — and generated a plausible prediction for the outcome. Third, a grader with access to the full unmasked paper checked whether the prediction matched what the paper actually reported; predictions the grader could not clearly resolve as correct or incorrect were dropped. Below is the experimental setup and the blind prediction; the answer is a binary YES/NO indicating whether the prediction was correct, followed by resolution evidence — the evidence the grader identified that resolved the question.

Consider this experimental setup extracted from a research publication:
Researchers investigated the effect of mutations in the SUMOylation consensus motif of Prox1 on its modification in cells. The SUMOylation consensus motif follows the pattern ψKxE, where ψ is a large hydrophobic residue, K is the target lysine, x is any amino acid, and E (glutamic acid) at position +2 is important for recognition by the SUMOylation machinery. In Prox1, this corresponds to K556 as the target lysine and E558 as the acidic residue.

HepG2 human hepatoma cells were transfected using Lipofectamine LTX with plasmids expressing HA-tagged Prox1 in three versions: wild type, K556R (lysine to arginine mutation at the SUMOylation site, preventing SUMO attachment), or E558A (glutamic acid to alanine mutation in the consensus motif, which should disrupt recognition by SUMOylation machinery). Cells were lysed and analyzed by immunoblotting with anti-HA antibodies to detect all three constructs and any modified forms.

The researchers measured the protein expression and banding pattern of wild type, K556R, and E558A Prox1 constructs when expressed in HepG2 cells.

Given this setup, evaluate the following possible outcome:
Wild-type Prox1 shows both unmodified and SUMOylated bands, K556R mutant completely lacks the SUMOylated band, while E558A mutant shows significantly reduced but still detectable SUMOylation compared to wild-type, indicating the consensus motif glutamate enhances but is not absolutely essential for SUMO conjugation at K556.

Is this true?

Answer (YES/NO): NO